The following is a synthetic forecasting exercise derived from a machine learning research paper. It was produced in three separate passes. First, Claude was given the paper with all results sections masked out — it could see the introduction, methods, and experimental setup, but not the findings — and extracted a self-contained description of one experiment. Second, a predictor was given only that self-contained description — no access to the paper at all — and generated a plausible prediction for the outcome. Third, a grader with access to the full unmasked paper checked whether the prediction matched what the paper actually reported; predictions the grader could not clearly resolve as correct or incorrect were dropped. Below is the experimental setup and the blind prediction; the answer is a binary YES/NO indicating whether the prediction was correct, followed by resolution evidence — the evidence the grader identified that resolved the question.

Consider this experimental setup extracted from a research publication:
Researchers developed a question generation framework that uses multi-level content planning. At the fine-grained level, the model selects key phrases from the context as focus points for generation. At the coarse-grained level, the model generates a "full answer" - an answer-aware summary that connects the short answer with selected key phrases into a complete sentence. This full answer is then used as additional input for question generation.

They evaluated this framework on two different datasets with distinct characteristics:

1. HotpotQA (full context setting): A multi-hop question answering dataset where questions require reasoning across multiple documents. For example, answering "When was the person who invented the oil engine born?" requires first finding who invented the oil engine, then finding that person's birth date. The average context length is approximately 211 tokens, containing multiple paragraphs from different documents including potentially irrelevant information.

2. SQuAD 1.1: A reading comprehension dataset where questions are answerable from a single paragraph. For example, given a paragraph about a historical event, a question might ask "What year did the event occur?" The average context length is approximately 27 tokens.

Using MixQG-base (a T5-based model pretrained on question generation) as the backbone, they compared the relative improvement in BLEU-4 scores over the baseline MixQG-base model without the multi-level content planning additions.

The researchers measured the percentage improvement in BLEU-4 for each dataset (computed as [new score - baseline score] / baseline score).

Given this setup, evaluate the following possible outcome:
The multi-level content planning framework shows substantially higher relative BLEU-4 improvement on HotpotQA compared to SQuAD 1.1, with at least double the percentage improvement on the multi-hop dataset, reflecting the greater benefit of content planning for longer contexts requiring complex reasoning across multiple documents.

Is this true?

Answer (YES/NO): YES